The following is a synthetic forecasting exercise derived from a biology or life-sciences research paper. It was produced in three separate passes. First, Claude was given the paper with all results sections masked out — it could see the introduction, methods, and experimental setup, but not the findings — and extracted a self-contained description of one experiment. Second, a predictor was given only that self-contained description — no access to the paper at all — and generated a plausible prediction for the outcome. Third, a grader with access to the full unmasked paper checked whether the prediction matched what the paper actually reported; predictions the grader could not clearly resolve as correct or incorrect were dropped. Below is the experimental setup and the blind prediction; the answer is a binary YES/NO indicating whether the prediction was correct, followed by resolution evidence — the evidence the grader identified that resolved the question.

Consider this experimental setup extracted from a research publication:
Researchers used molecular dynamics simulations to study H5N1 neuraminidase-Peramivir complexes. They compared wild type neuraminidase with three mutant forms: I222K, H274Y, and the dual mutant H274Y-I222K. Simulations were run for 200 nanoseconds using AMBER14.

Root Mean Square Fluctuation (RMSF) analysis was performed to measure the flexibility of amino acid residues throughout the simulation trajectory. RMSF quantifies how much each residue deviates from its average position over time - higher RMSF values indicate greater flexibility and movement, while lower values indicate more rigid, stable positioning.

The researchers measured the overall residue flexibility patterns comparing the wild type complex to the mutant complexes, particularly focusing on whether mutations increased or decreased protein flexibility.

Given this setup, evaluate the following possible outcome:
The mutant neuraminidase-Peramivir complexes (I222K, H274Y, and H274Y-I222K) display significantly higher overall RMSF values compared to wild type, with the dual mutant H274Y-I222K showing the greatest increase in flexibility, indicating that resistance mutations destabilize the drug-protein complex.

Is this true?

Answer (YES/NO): NO